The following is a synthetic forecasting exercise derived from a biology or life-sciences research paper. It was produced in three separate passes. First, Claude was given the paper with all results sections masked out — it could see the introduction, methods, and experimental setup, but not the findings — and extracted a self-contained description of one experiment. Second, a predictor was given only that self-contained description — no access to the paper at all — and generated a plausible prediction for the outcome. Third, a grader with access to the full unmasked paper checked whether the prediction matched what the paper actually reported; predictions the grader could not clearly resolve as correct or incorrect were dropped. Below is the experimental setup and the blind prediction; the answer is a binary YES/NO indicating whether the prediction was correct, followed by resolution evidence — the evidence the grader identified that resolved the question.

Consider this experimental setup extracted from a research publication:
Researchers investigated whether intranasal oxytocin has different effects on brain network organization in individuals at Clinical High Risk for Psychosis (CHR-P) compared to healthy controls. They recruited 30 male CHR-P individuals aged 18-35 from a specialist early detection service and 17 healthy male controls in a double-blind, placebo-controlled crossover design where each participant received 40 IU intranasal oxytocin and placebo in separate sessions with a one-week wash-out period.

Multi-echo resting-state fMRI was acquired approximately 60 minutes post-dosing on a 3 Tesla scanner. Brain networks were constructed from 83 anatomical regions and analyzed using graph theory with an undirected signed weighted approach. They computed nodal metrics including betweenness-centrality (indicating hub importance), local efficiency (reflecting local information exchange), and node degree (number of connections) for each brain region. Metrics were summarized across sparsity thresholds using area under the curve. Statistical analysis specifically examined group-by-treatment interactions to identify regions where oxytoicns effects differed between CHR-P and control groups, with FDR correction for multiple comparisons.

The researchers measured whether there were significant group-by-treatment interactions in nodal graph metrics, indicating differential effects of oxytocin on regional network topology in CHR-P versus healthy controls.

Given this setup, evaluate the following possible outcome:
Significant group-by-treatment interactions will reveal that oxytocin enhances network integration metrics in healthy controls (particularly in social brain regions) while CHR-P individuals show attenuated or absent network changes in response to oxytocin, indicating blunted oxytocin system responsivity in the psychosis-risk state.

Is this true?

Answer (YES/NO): NO